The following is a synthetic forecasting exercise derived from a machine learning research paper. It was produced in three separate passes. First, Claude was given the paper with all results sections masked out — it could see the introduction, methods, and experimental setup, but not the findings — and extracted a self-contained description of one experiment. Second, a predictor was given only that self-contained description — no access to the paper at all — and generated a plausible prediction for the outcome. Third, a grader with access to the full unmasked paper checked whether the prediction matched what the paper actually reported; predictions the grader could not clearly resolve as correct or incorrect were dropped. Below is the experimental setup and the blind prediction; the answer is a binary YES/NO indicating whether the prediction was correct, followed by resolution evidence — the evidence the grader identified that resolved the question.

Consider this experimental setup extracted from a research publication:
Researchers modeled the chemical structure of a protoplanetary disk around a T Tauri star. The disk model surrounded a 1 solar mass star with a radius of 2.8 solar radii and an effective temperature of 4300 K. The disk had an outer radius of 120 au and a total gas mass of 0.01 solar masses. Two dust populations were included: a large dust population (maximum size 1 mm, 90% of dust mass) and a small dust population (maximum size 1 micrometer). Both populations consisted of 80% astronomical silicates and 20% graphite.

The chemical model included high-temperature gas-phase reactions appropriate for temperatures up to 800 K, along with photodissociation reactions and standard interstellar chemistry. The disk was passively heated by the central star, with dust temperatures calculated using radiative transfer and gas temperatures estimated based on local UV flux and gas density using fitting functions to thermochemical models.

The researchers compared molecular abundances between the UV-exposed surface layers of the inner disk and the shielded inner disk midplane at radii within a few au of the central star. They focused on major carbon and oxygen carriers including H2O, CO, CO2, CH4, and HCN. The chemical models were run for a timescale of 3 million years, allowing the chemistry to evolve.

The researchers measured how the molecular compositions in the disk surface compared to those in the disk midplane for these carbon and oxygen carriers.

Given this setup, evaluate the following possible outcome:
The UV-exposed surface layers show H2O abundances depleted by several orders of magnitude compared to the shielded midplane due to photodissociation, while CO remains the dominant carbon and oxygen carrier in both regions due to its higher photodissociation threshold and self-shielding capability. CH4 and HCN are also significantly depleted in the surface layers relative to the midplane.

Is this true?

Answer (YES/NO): NO